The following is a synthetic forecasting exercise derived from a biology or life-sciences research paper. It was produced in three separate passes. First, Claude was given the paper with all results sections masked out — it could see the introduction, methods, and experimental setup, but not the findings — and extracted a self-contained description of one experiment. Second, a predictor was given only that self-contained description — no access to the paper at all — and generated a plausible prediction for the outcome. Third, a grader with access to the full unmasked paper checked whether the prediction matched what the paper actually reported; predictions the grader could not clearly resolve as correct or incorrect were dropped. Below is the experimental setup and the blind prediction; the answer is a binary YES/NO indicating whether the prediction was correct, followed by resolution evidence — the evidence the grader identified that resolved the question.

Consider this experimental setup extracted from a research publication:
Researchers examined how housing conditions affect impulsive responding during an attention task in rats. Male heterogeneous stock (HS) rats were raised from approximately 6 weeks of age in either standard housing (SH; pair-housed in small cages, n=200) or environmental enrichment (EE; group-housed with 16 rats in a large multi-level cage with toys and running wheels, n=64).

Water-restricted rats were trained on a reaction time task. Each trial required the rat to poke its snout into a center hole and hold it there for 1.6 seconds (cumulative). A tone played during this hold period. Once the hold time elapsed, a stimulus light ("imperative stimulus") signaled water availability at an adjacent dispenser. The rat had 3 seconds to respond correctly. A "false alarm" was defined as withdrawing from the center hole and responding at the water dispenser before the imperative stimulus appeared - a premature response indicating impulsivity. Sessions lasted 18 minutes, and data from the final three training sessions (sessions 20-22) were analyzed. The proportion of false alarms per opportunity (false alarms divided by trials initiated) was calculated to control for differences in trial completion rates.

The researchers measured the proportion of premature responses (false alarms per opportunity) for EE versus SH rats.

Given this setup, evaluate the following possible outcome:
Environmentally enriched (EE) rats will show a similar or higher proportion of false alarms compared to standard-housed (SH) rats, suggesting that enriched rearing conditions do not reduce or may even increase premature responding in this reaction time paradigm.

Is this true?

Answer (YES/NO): NO